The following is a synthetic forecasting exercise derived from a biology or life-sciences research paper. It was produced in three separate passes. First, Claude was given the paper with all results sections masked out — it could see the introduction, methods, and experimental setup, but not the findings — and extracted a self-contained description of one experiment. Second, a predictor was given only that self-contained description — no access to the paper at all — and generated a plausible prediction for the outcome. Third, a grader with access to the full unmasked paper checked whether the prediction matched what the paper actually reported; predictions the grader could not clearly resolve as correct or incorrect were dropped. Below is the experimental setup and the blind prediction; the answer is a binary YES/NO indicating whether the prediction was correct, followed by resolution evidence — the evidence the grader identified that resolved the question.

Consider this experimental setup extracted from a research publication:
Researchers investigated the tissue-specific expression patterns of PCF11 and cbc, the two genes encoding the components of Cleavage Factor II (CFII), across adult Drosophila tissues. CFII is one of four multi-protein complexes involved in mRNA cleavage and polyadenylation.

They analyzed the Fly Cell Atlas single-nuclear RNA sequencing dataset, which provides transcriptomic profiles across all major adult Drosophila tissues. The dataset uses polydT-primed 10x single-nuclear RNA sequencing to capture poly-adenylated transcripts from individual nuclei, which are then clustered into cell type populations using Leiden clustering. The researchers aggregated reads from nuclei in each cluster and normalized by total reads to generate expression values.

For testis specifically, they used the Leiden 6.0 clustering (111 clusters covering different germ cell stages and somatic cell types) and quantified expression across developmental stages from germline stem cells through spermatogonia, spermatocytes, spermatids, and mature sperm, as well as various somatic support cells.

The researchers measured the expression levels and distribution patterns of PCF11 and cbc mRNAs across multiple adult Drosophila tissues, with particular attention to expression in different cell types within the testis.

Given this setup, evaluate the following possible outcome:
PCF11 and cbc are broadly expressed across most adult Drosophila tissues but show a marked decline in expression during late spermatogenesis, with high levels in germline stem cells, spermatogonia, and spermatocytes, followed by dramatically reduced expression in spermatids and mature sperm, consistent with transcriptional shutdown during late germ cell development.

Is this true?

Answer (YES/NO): NO